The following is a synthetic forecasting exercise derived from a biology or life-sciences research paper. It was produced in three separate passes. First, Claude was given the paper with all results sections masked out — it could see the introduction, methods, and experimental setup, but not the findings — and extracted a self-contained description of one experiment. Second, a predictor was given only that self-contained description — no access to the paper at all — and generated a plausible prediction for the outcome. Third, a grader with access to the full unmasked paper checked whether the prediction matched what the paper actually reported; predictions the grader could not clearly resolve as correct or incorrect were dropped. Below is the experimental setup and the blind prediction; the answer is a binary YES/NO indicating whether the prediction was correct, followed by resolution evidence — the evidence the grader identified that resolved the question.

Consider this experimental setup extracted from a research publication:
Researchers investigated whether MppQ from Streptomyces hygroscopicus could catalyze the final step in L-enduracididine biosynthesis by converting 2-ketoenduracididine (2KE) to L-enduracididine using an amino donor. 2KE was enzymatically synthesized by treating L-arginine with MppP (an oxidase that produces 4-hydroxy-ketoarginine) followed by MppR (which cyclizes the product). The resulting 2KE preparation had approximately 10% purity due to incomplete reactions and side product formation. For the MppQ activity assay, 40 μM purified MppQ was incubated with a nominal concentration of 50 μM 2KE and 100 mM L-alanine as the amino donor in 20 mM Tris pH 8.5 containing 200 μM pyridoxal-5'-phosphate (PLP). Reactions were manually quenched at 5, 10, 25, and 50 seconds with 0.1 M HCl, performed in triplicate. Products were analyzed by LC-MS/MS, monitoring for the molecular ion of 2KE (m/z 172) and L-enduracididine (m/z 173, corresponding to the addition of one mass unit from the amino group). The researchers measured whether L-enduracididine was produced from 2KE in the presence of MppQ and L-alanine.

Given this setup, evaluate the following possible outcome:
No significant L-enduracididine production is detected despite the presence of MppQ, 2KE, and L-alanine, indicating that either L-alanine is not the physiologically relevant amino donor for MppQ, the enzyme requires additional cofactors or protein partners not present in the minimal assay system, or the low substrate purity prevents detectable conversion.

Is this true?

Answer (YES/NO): NO